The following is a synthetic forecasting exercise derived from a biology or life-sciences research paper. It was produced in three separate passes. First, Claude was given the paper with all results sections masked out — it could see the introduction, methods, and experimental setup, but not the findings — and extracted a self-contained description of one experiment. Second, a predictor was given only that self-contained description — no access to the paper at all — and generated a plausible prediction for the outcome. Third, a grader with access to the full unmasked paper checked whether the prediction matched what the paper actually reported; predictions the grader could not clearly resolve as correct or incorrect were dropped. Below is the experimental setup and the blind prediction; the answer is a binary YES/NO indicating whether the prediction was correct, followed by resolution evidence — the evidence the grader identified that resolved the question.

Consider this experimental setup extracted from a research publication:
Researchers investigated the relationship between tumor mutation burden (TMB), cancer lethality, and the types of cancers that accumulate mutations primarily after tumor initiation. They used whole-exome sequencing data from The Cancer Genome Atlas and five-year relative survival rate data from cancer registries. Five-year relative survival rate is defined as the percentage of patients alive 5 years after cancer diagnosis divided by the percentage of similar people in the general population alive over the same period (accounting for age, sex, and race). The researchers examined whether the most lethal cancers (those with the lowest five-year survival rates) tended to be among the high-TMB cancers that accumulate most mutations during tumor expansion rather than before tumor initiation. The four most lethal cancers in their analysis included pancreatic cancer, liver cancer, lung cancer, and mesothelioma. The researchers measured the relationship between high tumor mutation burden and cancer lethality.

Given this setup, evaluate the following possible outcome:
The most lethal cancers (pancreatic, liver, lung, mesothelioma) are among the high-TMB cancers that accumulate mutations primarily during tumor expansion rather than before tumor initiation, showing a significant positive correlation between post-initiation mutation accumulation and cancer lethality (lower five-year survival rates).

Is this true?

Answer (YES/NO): NO